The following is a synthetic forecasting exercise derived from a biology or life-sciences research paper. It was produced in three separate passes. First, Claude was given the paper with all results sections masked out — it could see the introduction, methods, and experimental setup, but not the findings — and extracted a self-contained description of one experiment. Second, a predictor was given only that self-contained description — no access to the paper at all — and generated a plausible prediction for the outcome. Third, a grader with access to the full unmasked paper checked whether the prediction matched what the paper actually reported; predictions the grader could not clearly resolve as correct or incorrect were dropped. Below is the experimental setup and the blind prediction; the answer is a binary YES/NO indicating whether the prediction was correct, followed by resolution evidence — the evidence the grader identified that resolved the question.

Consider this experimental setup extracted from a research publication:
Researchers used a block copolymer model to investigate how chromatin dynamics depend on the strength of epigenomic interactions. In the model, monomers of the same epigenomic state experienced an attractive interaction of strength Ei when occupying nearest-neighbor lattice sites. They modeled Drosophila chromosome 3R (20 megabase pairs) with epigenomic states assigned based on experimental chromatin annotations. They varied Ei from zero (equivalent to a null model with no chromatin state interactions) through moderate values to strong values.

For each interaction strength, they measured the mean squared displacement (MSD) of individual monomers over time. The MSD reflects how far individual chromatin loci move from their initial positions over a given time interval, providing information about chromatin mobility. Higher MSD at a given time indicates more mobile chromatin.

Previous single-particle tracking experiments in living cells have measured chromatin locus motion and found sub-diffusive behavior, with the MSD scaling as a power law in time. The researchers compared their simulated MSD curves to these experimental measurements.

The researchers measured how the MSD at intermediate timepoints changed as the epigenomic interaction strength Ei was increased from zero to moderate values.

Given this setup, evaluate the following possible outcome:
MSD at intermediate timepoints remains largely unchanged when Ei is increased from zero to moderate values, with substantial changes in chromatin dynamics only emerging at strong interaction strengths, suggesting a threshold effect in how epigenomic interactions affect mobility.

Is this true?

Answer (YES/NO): YES